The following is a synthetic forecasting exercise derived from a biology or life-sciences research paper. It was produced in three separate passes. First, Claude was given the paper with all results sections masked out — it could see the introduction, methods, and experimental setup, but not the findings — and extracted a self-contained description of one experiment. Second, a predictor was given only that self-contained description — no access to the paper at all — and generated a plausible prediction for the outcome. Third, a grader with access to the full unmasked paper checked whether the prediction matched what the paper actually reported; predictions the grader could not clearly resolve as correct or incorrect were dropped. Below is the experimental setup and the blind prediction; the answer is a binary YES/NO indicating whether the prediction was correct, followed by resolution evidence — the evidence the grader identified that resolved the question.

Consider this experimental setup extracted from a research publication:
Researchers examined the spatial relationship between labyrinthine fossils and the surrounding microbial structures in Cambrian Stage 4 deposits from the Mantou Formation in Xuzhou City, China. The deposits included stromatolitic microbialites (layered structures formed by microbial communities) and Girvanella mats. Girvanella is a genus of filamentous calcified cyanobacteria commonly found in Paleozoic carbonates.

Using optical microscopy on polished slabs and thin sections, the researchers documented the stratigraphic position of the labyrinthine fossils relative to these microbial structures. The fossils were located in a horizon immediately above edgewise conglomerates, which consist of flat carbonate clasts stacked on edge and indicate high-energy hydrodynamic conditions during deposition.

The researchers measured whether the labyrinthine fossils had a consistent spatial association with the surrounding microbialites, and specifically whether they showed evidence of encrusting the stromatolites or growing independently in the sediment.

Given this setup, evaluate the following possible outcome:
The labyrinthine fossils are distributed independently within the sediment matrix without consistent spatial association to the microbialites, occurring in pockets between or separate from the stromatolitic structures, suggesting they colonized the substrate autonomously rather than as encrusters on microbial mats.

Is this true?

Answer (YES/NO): NO